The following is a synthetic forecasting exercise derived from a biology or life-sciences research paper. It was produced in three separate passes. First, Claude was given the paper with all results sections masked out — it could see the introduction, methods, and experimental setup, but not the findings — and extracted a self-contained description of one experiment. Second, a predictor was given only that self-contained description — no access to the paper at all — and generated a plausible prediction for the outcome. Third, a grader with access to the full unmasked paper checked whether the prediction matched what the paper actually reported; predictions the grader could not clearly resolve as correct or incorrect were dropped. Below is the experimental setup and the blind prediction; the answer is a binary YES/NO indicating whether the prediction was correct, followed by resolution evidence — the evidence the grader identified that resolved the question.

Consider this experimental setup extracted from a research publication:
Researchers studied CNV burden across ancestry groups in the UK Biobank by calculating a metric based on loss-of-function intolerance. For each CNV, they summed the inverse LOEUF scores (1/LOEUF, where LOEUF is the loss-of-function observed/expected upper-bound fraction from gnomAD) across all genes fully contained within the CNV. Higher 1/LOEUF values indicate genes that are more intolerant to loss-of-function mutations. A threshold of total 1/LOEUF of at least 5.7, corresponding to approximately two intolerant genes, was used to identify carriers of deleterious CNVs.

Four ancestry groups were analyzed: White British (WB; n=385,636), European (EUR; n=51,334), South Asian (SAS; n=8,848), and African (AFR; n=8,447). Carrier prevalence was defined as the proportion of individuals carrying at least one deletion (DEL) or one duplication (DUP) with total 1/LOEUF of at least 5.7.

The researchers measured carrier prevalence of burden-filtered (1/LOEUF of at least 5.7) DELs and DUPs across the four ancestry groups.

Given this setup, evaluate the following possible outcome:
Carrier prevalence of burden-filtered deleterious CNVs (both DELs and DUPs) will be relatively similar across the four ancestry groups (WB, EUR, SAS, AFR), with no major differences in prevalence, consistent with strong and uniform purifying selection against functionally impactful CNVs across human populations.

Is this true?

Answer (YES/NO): NO